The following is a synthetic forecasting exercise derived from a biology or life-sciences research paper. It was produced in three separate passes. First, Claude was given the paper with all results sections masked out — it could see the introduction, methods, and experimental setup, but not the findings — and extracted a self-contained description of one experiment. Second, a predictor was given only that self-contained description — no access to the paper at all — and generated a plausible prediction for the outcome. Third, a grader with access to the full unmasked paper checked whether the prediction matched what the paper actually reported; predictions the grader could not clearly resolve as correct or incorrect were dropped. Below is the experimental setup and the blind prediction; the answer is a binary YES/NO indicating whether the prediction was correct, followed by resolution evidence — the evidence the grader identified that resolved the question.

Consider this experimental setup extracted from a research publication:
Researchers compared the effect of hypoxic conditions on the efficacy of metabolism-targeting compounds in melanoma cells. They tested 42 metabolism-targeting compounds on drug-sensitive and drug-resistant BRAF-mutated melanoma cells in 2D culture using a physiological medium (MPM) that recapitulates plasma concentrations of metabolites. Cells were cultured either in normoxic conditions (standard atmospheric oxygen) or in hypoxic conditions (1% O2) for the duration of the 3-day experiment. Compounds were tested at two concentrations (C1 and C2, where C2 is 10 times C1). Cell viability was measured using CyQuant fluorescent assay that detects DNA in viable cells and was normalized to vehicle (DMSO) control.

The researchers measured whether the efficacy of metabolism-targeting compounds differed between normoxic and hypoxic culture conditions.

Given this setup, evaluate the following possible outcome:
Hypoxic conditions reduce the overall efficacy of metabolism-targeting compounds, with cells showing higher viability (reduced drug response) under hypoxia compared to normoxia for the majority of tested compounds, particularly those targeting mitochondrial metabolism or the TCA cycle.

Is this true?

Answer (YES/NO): NO